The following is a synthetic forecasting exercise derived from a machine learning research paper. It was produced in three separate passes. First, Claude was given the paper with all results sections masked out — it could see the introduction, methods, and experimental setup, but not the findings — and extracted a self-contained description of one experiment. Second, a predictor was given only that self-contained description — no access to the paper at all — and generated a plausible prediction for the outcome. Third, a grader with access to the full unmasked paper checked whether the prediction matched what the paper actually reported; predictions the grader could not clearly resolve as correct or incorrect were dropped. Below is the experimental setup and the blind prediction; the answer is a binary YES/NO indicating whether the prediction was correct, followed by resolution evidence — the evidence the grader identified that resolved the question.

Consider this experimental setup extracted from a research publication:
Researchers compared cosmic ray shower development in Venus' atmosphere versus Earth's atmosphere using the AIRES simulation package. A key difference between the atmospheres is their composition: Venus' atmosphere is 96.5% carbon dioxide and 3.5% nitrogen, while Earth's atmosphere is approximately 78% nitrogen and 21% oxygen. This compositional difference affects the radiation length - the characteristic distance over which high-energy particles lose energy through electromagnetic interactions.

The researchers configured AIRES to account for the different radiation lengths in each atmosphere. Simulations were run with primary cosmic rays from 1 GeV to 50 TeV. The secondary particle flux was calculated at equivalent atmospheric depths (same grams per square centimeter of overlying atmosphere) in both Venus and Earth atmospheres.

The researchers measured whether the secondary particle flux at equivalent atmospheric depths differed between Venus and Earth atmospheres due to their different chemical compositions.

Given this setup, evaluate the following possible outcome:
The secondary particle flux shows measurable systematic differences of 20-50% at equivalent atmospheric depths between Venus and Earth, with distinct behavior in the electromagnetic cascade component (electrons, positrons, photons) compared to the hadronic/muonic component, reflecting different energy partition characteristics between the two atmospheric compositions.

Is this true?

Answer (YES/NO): NO